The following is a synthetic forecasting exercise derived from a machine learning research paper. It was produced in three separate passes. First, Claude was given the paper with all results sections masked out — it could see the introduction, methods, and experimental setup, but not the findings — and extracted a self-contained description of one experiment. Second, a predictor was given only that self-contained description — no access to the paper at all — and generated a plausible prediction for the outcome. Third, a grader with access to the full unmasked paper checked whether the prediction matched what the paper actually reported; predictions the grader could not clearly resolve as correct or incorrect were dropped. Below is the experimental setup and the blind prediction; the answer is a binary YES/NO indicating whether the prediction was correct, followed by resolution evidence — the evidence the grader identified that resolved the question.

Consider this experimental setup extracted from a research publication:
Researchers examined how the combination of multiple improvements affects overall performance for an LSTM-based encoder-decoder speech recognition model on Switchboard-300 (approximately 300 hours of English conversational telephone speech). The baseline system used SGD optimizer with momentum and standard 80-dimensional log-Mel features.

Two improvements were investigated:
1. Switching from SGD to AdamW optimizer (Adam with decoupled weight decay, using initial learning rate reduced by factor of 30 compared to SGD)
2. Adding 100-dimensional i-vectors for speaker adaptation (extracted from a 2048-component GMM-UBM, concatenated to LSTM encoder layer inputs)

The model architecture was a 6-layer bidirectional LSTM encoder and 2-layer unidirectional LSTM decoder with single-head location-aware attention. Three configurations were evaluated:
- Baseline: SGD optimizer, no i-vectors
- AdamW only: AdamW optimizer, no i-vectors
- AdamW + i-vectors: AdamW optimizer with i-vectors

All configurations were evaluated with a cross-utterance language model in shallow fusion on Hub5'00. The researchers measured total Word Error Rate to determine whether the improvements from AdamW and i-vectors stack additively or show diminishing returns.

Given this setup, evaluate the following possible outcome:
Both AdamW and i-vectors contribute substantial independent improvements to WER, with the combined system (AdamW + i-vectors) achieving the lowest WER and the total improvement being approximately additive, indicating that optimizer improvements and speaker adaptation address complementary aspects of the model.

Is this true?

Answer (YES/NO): NO